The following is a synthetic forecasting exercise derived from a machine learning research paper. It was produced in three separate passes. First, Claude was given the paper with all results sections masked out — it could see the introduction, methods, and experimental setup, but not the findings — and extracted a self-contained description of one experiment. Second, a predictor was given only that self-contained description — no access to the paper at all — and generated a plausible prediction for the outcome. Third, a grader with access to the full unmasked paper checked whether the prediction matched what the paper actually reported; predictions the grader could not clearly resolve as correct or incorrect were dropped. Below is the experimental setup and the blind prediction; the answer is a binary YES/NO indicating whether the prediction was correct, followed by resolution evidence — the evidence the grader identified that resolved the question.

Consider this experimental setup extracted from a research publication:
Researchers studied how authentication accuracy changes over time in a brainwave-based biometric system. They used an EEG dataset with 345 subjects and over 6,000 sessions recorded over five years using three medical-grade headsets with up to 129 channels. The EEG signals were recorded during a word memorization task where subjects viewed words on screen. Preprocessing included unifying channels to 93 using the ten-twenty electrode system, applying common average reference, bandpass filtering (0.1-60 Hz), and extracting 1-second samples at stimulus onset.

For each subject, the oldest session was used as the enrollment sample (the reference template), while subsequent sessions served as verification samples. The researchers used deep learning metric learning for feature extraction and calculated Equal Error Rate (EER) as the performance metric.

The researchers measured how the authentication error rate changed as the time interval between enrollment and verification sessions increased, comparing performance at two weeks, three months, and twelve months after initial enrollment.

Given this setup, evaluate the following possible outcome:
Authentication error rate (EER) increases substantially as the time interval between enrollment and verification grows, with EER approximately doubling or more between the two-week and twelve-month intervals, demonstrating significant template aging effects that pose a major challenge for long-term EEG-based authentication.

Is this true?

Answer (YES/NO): YES